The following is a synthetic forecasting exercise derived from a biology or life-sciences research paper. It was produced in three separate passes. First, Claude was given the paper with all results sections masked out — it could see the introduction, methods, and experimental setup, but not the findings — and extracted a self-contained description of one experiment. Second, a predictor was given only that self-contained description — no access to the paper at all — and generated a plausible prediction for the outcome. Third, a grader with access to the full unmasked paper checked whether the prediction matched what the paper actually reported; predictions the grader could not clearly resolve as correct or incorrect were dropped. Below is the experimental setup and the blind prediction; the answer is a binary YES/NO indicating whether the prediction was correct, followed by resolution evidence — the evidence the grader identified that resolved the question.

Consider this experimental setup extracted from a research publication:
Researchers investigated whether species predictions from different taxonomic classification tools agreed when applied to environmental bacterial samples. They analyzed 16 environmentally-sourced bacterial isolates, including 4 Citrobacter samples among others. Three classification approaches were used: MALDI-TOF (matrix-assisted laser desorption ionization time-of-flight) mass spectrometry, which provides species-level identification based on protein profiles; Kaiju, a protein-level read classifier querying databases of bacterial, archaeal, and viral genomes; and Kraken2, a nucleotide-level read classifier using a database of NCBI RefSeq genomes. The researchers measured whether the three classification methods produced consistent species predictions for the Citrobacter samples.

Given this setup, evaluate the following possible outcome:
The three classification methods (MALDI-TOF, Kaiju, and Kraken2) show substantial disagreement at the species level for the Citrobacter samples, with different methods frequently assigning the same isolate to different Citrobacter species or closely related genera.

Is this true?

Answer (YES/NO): YES